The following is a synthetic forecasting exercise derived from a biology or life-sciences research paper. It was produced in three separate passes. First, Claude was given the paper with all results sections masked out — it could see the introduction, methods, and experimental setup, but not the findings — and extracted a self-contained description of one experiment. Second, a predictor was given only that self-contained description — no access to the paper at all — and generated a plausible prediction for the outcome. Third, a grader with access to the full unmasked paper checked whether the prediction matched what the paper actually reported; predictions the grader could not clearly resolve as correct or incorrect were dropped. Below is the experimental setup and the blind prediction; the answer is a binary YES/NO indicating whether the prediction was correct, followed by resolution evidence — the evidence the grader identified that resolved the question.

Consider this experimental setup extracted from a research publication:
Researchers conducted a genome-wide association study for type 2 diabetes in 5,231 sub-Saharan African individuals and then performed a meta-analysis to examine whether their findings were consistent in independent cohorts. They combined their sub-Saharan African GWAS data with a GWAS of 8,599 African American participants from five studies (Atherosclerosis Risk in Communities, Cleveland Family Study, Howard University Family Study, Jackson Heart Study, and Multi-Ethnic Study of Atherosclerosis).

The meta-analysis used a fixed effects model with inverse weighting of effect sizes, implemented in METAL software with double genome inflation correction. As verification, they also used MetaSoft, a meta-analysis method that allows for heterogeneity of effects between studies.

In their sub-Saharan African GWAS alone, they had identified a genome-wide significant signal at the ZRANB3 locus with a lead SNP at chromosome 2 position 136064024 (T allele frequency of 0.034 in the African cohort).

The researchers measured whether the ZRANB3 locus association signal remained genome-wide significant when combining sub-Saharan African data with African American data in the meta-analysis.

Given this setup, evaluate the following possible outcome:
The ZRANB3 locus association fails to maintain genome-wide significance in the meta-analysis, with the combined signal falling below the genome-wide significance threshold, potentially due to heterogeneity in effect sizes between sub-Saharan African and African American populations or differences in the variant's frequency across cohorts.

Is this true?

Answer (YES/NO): YES